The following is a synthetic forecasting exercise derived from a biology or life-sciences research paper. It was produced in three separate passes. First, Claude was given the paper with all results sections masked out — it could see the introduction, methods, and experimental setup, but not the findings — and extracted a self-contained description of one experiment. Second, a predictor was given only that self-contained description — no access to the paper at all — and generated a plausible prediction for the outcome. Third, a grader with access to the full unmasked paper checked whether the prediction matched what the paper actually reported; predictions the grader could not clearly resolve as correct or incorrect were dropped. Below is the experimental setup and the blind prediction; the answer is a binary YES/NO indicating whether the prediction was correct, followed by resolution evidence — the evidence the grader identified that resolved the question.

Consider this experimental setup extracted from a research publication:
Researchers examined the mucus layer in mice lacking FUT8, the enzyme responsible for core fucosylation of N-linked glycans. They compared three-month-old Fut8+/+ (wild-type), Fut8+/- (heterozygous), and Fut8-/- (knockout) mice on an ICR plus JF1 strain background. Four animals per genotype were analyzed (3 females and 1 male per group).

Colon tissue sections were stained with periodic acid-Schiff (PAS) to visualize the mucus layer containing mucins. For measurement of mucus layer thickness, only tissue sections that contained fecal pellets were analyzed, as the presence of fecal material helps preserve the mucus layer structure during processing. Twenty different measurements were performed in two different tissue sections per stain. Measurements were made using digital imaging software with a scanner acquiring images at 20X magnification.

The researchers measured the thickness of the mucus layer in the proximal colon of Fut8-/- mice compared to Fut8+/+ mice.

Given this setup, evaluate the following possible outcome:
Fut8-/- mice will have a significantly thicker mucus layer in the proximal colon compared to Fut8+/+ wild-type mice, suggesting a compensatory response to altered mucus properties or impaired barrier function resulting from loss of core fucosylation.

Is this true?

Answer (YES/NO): NO